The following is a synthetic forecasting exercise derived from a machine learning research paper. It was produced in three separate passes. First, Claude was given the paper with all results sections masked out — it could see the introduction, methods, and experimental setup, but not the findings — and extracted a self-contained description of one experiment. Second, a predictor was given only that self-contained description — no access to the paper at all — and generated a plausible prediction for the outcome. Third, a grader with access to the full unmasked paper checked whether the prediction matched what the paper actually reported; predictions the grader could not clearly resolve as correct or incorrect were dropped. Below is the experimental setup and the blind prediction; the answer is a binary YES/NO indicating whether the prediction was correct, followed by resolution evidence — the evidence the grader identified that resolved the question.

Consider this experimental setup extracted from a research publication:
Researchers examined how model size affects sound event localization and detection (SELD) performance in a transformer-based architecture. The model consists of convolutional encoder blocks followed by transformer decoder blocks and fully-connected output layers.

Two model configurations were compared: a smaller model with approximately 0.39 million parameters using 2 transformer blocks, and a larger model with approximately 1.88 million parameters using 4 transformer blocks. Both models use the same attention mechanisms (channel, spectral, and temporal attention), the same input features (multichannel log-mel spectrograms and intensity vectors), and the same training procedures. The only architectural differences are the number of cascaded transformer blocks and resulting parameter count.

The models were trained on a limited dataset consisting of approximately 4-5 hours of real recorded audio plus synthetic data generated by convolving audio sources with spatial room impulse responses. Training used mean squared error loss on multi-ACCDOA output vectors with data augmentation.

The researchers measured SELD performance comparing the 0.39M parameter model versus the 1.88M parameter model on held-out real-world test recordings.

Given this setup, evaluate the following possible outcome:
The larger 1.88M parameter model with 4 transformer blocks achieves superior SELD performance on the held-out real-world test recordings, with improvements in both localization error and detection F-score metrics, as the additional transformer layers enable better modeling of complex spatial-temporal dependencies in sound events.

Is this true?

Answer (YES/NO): YES